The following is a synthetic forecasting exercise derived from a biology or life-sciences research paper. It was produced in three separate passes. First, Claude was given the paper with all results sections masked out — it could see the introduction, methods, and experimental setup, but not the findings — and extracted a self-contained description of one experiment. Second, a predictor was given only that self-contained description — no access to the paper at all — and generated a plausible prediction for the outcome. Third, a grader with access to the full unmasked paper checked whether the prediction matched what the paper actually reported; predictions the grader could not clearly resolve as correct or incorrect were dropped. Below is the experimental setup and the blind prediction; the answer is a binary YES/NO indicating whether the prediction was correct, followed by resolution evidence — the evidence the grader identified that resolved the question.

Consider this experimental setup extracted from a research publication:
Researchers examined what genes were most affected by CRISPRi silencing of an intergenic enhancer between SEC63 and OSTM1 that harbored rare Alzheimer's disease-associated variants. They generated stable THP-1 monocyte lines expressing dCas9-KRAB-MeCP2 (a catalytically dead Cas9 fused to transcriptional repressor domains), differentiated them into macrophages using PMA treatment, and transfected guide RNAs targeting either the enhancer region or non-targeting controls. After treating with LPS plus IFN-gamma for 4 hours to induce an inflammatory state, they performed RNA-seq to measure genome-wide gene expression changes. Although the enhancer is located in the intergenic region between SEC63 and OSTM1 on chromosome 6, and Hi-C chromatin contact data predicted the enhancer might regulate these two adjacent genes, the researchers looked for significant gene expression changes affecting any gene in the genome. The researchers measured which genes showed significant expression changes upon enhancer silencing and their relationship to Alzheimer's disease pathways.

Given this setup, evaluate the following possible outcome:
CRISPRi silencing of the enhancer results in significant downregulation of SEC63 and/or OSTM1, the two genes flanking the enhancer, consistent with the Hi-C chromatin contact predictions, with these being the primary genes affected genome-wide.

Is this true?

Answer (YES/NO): NO